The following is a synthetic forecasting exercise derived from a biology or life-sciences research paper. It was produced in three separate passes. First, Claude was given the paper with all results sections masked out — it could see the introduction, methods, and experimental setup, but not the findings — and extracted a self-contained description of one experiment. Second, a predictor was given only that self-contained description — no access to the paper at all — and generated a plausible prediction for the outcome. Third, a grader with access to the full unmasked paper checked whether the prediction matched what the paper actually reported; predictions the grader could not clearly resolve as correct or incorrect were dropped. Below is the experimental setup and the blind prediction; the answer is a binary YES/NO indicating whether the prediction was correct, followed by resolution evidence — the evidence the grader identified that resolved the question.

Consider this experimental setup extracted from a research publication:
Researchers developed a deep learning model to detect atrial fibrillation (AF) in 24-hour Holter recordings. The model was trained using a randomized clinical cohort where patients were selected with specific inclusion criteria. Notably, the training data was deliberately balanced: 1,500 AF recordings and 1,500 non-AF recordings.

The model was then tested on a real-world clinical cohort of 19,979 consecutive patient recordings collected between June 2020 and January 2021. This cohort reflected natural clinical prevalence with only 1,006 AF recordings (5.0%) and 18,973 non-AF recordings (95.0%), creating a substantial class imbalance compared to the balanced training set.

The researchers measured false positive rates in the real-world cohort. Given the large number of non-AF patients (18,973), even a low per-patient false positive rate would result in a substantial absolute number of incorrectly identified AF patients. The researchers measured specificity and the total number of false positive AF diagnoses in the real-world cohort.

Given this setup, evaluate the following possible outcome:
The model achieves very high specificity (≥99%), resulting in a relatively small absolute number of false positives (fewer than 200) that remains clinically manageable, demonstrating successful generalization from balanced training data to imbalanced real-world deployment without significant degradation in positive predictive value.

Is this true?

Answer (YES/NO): NO